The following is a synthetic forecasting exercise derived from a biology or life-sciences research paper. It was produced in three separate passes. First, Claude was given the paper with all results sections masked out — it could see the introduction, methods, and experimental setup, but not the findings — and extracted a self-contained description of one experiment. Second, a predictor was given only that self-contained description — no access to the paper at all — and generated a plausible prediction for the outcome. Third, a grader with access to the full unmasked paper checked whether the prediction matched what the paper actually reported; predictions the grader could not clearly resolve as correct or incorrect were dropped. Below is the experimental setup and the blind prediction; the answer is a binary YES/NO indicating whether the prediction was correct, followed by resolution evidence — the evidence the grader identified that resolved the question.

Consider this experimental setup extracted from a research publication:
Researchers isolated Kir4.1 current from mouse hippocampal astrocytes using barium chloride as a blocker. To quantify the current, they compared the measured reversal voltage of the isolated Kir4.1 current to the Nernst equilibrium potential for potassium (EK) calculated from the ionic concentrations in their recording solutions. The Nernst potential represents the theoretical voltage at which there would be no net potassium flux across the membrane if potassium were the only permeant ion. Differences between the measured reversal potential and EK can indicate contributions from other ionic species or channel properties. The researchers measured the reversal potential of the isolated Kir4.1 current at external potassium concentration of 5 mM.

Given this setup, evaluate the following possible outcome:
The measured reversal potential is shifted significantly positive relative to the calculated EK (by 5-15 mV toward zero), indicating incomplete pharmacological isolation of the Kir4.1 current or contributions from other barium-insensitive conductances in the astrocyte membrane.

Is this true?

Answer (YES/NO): YES